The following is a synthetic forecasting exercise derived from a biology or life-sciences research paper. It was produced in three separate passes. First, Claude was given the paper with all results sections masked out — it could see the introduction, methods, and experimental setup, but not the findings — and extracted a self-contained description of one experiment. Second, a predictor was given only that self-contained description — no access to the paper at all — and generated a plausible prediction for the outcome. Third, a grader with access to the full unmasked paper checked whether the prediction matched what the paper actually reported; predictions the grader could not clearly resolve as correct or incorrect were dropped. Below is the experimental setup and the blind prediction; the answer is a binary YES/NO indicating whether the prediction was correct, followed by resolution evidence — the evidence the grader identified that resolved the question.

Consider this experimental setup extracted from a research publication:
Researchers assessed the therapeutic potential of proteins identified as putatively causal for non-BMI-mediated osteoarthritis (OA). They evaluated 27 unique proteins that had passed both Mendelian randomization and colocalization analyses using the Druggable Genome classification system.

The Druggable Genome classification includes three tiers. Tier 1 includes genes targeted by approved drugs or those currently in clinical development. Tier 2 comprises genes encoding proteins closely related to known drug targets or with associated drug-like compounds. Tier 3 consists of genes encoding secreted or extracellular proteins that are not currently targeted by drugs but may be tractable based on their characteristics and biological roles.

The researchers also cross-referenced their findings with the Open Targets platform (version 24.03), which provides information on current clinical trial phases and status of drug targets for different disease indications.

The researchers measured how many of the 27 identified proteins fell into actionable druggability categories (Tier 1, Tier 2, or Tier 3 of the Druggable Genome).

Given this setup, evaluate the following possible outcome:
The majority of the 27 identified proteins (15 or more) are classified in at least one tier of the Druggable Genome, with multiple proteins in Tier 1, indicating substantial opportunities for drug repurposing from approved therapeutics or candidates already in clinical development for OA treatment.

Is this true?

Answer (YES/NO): YES